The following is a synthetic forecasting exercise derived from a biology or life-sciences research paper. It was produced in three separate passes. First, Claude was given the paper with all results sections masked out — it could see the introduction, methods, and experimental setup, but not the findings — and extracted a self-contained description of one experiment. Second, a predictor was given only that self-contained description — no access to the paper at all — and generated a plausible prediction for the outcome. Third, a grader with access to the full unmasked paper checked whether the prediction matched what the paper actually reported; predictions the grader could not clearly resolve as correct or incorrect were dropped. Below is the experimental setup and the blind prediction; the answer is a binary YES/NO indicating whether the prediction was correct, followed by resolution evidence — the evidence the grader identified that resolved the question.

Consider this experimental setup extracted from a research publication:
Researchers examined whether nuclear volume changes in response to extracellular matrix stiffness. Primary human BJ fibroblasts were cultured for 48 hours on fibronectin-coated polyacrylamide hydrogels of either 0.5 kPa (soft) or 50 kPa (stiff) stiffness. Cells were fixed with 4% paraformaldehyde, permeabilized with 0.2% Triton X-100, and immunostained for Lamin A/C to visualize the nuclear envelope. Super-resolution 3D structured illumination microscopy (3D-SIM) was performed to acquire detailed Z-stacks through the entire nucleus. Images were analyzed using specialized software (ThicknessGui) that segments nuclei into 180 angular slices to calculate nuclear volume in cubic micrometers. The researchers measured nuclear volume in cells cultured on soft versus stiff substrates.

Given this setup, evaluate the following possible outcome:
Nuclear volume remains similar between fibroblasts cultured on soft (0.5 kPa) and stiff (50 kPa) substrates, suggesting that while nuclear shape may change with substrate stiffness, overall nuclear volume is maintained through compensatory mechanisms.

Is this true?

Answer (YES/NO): YES